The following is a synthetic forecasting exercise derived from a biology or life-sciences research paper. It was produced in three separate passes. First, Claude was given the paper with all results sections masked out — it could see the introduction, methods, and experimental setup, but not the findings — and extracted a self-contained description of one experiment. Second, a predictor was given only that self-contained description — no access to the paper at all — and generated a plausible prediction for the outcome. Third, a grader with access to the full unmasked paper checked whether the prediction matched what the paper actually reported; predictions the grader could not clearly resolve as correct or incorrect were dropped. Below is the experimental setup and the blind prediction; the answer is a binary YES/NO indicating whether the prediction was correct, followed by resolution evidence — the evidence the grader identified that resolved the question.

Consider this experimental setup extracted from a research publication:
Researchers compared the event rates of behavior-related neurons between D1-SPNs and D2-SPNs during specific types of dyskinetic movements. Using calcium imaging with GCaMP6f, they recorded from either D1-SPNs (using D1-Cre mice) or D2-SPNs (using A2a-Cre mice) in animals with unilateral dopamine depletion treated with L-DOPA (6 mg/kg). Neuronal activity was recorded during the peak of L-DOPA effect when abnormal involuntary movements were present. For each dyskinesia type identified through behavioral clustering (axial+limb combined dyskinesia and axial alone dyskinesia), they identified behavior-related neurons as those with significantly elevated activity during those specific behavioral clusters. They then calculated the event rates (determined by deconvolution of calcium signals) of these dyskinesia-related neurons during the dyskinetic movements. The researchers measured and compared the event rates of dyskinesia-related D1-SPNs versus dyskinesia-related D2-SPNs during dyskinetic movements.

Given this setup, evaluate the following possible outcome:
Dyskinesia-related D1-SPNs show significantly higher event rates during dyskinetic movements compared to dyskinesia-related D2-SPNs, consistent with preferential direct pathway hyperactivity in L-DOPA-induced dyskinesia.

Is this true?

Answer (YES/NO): YES